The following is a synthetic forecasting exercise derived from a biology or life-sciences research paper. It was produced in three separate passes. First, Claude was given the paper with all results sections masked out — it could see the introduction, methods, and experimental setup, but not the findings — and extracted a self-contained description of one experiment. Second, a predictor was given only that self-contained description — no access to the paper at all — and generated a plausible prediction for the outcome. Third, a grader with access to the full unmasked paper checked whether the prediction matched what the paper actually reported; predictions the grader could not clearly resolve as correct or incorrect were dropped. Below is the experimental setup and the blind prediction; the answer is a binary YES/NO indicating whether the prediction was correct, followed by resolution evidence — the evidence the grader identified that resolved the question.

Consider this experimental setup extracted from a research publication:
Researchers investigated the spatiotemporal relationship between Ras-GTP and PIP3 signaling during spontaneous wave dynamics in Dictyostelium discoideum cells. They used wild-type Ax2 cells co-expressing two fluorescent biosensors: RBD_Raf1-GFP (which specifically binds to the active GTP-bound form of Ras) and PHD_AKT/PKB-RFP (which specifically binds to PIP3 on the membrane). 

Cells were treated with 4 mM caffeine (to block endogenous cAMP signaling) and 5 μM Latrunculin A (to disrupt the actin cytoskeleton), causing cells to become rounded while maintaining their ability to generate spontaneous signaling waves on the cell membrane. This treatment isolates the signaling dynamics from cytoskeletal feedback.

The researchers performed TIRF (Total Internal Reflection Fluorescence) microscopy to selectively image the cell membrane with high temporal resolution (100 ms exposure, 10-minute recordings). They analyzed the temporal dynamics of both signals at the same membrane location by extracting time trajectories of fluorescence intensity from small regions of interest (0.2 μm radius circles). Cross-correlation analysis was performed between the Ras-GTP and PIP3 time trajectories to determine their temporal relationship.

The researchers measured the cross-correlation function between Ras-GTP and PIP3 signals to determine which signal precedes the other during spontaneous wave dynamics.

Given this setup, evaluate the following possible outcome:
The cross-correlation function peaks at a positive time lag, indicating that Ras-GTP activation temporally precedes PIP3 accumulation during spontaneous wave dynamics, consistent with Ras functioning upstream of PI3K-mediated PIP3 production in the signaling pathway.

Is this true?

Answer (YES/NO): YES